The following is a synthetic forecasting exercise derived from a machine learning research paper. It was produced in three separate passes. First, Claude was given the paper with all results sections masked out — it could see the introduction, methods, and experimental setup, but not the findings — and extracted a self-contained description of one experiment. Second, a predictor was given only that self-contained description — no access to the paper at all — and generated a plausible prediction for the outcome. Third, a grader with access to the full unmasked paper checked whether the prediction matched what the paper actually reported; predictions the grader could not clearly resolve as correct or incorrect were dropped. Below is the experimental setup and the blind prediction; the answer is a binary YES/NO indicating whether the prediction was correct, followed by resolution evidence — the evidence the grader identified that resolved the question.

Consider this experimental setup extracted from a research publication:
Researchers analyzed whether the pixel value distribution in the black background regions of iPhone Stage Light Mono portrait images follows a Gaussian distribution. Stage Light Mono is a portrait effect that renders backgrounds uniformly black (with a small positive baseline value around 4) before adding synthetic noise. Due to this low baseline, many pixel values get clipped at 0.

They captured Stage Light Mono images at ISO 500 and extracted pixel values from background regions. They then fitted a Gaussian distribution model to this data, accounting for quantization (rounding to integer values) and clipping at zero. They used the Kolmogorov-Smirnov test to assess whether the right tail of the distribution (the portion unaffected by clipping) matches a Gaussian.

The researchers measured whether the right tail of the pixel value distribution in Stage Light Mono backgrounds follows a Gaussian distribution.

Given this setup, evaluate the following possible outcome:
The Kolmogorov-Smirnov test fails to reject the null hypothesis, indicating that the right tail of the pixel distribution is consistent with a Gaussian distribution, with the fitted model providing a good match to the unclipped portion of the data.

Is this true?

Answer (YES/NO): YES